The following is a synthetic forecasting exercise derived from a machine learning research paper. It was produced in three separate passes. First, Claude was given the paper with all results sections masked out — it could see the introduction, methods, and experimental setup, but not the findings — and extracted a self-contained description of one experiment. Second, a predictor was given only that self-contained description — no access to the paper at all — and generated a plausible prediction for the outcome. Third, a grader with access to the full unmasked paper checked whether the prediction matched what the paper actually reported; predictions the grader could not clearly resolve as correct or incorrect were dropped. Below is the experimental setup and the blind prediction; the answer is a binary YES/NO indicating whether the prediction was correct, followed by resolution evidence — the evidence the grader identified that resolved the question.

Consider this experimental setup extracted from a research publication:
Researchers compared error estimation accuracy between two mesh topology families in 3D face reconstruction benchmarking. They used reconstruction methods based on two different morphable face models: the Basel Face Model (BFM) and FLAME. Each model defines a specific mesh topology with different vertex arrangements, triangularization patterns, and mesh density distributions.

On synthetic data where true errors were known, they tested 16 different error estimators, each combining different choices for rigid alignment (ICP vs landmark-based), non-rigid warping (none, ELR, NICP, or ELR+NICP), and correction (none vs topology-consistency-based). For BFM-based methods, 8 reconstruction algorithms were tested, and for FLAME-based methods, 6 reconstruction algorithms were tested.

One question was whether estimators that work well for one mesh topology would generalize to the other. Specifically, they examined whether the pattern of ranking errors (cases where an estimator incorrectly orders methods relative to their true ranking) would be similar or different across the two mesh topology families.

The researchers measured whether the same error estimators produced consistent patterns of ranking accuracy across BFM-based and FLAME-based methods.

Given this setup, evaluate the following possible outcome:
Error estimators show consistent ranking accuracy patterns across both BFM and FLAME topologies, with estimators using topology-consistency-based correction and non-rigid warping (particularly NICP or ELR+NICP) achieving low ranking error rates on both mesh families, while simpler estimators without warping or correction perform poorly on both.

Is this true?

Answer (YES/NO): YES